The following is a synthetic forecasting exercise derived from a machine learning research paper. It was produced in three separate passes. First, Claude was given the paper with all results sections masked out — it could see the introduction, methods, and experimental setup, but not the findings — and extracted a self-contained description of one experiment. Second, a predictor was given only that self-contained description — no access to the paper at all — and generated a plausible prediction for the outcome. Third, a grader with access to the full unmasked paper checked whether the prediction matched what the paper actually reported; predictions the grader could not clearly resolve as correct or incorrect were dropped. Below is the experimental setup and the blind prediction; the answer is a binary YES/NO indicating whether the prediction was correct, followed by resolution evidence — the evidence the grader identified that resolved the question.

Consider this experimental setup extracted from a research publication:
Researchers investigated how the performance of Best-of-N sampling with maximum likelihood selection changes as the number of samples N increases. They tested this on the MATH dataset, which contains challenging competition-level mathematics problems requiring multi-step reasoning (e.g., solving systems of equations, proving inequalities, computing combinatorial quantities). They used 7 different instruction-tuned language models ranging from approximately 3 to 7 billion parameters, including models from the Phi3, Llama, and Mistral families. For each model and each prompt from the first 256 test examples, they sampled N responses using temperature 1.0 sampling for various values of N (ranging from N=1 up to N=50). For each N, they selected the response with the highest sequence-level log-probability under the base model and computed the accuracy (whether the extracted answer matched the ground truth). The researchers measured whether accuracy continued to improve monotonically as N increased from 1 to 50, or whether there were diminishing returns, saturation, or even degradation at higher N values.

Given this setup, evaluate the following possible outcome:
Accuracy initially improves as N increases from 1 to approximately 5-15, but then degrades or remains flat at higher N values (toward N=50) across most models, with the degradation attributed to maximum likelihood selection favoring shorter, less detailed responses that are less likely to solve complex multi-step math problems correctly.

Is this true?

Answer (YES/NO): NO